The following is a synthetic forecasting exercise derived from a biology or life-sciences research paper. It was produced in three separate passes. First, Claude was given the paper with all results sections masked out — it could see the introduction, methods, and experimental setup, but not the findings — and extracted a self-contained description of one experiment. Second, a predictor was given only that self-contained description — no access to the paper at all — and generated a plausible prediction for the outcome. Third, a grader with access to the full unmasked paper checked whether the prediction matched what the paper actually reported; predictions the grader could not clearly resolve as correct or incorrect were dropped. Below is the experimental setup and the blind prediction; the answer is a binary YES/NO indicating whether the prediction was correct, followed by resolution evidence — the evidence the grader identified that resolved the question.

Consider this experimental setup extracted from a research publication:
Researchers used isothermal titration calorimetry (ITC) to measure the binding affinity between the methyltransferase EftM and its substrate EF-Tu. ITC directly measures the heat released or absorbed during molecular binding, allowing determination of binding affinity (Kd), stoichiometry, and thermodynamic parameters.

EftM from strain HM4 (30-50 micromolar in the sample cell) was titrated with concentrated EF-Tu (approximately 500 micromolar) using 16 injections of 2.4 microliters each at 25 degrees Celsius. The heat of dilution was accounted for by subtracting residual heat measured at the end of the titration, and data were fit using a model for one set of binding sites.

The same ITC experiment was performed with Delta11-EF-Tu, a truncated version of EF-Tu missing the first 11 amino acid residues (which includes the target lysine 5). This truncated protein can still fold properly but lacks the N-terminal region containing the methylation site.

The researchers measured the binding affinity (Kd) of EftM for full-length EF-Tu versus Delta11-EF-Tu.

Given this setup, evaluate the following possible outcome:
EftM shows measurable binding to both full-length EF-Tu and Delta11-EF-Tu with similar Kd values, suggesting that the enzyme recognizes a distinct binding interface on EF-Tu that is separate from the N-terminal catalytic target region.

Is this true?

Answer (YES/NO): YES